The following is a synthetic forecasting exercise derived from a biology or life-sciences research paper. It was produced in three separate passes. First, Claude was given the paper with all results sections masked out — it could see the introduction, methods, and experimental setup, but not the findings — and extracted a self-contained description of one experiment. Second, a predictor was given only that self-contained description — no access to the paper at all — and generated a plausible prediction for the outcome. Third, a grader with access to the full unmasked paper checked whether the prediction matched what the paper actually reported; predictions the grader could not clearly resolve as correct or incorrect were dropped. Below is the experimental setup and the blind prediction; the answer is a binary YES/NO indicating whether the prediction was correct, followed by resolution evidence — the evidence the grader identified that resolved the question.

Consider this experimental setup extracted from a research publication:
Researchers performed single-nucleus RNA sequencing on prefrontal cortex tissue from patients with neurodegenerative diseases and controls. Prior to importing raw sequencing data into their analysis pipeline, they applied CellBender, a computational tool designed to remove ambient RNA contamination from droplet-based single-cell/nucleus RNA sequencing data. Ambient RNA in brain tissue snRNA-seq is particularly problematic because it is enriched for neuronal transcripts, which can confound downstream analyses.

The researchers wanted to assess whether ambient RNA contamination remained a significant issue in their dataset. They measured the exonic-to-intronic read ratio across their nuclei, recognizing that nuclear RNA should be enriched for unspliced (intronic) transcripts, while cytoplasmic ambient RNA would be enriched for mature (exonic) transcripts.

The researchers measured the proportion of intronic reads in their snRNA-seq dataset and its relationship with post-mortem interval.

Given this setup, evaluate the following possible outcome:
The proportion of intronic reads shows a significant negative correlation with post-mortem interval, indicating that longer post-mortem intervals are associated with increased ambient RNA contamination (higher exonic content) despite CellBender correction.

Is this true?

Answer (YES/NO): YES